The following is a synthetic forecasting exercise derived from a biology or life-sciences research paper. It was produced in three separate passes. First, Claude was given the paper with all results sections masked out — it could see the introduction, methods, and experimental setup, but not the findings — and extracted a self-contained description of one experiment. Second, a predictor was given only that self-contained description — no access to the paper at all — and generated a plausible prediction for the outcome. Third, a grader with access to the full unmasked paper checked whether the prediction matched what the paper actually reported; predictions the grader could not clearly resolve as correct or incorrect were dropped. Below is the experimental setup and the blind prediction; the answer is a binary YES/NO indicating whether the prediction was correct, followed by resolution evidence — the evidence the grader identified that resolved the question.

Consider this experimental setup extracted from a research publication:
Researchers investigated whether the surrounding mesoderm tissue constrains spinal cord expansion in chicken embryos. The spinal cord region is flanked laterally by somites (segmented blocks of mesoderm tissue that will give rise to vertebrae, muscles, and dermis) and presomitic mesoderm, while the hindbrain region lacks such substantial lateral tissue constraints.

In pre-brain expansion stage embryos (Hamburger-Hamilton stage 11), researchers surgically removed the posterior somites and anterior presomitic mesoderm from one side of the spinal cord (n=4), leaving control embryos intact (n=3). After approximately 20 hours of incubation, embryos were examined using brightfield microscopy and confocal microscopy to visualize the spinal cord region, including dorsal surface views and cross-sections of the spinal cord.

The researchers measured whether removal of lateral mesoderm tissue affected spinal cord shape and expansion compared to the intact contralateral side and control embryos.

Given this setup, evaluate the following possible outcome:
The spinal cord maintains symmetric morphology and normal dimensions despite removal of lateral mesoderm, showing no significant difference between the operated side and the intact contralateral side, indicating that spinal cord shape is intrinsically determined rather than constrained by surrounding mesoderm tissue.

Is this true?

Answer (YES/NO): NO